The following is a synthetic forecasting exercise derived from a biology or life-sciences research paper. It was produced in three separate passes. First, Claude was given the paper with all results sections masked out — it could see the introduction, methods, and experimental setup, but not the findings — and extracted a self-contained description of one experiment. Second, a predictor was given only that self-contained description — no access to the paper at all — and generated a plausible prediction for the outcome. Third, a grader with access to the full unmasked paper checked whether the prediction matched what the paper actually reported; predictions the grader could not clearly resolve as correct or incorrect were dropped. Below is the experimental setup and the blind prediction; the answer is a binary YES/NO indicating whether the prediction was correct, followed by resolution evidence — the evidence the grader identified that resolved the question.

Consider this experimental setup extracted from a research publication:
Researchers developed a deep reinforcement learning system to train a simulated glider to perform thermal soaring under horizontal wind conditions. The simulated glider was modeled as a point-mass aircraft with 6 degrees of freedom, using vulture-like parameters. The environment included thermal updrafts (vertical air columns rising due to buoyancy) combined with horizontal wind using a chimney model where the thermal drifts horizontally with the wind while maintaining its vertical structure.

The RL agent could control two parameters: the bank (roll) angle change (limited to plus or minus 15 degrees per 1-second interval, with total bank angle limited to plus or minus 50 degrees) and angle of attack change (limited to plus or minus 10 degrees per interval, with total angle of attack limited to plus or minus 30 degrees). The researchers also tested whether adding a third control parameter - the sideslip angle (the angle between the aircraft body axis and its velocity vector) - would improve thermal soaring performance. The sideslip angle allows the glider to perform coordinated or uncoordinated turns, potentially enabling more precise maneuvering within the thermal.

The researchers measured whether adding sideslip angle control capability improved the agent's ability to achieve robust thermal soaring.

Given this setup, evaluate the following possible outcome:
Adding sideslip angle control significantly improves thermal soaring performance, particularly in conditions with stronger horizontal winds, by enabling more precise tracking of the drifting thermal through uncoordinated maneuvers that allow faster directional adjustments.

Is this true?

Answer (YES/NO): NO